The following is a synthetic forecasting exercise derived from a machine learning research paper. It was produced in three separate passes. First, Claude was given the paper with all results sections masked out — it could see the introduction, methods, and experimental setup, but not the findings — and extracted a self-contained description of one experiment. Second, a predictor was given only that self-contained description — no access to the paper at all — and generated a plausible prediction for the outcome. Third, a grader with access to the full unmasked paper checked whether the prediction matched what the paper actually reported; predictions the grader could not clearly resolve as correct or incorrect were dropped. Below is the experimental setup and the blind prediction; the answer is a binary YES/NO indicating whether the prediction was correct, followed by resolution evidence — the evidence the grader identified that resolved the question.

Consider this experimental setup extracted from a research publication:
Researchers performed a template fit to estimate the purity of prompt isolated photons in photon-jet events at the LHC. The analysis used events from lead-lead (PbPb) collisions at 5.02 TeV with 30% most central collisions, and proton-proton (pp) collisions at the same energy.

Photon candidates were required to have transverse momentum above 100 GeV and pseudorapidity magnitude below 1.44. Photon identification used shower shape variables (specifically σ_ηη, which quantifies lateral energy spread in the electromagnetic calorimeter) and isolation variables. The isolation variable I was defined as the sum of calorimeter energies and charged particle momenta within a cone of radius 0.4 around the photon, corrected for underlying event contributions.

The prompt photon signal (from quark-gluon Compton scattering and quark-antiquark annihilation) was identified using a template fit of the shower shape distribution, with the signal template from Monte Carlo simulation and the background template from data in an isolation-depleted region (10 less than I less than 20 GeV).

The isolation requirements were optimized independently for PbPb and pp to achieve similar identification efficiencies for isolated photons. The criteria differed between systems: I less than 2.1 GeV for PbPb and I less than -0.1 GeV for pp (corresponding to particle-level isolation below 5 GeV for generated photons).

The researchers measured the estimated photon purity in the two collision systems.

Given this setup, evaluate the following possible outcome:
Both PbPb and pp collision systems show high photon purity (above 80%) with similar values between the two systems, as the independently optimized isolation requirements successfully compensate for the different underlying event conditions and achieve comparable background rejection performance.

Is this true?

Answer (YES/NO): NO